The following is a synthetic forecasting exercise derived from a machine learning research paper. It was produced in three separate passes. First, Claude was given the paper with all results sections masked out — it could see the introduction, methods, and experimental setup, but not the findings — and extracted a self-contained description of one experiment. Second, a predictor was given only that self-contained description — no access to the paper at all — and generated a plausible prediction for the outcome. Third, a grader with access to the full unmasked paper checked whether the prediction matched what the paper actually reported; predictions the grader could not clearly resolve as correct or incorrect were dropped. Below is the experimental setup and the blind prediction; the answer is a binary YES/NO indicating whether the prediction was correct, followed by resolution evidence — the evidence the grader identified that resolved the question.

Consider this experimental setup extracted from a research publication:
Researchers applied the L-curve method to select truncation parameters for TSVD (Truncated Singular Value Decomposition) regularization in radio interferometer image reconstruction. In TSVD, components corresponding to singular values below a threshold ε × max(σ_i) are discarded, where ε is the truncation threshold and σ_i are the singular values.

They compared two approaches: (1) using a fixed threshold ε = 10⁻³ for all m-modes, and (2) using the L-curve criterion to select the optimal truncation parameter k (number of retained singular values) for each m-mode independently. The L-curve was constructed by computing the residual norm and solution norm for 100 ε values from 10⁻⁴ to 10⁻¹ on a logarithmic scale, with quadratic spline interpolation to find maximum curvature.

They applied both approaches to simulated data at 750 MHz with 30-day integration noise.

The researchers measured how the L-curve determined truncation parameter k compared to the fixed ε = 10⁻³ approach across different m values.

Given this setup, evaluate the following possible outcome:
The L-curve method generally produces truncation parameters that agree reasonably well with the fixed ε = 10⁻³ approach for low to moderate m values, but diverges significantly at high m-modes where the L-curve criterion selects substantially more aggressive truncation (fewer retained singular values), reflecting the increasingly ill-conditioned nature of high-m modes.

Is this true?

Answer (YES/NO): NO